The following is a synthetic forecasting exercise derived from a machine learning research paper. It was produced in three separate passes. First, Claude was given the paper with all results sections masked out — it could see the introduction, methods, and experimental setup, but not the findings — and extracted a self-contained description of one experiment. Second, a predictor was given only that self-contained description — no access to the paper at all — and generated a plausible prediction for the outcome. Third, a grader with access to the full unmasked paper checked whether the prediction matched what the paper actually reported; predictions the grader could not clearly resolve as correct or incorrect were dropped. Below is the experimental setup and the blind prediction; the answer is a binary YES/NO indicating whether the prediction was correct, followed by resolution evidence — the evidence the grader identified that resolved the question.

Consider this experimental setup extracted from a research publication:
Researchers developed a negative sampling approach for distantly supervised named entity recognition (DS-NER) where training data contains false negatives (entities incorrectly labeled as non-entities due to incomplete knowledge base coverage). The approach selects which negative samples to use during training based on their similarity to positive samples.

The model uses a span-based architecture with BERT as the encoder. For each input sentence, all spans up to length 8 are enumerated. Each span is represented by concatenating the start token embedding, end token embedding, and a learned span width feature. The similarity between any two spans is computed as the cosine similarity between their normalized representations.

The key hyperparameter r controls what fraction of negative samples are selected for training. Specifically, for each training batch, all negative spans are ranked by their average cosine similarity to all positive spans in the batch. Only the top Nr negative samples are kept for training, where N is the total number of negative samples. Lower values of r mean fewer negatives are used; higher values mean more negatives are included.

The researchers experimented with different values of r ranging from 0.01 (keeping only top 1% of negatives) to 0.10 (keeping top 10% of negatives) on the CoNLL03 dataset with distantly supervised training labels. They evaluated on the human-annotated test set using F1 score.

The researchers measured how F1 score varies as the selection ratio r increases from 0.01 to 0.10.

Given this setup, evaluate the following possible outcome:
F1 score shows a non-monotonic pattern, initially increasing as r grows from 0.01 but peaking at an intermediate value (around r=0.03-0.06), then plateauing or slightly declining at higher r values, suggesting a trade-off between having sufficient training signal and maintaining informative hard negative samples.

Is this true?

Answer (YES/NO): YES